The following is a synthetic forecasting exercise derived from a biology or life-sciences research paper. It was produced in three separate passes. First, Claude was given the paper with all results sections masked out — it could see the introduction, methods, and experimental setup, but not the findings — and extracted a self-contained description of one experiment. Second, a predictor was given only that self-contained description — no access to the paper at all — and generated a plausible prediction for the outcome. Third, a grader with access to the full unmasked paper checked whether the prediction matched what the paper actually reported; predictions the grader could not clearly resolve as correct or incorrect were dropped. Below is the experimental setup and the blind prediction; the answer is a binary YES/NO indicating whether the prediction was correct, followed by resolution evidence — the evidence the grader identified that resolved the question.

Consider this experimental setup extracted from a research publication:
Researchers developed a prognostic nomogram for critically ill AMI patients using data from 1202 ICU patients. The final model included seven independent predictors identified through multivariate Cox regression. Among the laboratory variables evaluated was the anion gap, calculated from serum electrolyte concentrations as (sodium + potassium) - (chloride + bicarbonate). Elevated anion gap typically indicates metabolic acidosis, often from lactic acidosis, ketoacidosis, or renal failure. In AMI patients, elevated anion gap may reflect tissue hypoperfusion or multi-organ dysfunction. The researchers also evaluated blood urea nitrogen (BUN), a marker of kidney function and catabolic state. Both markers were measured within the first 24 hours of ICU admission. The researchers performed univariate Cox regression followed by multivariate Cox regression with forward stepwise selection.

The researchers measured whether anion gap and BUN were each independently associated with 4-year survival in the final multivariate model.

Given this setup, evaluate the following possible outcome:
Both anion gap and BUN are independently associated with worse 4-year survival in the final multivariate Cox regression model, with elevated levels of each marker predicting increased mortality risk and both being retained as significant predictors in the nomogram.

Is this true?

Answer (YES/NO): NO